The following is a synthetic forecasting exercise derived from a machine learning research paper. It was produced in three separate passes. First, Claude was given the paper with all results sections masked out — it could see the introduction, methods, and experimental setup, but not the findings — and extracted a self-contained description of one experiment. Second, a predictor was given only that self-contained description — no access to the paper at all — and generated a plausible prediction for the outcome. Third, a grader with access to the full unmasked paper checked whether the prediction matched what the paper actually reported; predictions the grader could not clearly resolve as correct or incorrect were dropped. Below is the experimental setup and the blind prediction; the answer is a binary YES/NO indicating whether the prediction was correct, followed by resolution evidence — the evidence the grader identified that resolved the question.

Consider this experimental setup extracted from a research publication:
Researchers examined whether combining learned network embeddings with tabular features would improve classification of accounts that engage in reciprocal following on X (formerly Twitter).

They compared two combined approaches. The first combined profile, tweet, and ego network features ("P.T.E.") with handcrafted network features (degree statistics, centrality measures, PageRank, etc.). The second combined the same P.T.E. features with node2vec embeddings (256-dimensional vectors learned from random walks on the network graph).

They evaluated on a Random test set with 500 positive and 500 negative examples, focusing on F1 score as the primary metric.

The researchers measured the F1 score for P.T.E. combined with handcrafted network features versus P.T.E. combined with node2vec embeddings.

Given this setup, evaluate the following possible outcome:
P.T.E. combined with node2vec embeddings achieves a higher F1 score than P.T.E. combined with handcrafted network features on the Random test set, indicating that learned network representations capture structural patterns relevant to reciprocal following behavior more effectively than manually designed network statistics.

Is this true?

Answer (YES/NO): NO